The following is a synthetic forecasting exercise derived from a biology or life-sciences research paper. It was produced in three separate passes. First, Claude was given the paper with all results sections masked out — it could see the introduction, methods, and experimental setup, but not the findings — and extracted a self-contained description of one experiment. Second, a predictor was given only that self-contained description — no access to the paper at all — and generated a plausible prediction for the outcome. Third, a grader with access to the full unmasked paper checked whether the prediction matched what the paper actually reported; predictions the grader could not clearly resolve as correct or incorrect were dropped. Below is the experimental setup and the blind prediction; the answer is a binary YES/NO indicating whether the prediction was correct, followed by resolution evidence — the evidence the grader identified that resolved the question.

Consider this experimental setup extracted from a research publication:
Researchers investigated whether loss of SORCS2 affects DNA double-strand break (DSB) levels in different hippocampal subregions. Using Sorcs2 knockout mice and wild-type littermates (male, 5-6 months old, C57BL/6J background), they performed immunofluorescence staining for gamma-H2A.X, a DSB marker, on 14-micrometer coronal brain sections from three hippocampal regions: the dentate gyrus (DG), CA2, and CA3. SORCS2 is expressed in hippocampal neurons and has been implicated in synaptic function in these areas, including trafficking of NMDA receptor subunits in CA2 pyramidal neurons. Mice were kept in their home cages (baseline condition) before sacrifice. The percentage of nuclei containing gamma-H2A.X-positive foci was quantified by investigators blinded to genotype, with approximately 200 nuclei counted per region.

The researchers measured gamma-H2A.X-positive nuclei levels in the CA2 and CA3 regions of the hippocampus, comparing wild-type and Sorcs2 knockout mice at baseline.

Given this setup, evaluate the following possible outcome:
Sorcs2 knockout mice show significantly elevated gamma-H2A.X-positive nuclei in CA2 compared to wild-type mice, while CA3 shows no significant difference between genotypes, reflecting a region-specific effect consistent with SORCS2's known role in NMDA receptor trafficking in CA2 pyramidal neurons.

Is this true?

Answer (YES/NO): NO